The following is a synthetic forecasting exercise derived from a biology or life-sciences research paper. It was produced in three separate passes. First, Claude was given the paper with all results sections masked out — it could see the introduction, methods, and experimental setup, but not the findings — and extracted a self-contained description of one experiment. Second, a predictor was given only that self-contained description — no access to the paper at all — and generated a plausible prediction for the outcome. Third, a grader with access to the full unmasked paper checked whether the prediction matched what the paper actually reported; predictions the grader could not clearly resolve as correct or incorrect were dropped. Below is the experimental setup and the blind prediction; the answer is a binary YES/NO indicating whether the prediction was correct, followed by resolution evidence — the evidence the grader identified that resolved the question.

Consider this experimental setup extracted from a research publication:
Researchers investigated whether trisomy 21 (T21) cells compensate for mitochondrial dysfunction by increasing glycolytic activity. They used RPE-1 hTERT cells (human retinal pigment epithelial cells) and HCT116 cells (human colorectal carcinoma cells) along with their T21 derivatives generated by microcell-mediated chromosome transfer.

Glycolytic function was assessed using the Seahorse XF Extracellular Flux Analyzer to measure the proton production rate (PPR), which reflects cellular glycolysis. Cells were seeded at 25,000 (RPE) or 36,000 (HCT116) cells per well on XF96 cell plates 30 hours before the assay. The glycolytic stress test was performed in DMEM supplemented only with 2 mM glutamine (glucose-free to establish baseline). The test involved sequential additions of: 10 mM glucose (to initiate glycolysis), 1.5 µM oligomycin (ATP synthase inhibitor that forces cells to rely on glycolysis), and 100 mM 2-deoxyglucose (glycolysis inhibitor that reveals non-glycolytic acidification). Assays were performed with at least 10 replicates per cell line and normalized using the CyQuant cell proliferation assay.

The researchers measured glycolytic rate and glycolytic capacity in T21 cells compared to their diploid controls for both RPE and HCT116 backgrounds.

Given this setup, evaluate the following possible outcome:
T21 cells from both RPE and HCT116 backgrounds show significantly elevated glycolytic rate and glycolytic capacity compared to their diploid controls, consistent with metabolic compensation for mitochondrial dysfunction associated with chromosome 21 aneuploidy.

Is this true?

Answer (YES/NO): NO